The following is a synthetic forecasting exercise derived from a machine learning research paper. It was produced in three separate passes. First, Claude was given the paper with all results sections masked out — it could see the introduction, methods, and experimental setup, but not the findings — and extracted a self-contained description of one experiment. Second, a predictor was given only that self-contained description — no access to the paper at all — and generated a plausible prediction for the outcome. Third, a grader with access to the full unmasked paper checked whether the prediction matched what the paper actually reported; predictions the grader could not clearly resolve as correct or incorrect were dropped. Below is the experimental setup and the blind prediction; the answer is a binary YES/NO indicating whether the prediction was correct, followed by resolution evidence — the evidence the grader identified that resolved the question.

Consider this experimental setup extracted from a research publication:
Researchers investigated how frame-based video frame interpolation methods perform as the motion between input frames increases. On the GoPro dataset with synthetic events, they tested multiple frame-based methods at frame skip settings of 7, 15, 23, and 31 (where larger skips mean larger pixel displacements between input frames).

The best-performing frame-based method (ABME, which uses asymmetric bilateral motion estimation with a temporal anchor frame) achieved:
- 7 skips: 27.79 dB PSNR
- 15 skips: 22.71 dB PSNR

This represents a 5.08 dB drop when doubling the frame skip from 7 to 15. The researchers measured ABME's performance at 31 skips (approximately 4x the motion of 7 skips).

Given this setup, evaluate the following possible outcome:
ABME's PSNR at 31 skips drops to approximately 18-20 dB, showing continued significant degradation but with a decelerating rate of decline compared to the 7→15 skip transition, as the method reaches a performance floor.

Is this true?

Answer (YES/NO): YES